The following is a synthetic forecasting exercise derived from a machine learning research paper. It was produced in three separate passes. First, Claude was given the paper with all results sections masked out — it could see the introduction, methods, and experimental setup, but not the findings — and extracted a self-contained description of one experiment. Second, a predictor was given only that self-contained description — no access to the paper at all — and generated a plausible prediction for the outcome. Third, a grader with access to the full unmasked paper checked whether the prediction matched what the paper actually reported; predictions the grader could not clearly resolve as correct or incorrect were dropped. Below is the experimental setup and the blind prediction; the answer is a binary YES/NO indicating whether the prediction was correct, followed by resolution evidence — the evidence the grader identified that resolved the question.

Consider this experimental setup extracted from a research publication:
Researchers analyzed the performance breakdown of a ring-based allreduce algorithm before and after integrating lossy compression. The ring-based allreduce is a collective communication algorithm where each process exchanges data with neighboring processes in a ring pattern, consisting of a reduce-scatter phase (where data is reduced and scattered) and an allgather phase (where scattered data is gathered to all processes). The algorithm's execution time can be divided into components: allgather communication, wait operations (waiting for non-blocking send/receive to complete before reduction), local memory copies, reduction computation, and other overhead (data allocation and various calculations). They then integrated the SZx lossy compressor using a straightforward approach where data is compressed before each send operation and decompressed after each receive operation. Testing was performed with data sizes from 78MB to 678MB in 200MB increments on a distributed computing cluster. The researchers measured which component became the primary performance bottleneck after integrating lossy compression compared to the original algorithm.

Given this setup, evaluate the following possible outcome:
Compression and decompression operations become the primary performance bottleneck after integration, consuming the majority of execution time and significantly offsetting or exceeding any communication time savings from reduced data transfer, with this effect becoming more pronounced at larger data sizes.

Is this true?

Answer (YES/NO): YES